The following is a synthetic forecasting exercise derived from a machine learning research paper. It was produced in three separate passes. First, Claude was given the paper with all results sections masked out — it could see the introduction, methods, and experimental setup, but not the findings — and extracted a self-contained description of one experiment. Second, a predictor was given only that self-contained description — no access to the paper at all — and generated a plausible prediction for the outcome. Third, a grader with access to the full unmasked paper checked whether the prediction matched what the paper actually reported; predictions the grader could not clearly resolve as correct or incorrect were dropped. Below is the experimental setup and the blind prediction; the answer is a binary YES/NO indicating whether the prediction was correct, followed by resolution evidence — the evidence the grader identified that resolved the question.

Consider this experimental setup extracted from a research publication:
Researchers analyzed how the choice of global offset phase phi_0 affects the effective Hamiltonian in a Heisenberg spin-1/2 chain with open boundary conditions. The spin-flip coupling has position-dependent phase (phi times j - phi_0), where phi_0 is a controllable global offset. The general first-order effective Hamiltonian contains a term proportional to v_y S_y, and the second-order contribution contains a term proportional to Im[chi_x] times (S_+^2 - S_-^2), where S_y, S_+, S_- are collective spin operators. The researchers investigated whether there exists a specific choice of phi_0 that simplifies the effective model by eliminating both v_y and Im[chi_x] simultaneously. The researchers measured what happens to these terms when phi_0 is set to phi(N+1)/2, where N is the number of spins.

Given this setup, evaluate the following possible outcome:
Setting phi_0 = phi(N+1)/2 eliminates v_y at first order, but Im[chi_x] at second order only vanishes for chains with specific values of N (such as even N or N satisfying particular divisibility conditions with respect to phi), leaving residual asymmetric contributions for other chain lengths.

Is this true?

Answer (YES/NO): NO